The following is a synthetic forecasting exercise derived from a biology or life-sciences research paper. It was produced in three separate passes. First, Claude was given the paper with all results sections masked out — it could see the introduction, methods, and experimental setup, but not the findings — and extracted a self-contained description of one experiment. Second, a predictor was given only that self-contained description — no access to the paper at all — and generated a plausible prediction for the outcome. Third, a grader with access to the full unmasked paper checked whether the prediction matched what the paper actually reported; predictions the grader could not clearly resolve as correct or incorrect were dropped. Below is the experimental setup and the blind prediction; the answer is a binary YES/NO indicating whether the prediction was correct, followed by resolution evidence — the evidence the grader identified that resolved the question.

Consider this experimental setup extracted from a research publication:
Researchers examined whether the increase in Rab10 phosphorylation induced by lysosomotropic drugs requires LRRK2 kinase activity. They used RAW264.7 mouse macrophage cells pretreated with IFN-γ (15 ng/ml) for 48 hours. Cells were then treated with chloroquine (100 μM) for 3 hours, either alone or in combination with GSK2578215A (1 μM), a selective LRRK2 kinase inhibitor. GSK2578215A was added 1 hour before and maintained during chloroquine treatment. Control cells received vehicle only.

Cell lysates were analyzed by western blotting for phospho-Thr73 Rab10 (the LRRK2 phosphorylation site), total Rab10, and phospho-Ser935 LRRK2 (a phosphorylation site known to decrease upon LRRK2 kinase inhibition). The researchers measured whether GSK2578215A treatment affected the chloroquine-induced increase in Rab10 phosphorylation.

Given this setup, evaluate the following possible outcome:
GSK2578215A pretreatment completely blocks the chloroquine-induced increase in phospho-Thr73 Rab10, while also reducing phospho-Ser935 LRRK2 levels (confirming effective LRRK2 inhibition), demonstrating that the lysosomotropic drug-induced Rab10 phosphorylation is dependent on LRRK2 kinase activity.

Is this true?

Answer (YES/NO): NO